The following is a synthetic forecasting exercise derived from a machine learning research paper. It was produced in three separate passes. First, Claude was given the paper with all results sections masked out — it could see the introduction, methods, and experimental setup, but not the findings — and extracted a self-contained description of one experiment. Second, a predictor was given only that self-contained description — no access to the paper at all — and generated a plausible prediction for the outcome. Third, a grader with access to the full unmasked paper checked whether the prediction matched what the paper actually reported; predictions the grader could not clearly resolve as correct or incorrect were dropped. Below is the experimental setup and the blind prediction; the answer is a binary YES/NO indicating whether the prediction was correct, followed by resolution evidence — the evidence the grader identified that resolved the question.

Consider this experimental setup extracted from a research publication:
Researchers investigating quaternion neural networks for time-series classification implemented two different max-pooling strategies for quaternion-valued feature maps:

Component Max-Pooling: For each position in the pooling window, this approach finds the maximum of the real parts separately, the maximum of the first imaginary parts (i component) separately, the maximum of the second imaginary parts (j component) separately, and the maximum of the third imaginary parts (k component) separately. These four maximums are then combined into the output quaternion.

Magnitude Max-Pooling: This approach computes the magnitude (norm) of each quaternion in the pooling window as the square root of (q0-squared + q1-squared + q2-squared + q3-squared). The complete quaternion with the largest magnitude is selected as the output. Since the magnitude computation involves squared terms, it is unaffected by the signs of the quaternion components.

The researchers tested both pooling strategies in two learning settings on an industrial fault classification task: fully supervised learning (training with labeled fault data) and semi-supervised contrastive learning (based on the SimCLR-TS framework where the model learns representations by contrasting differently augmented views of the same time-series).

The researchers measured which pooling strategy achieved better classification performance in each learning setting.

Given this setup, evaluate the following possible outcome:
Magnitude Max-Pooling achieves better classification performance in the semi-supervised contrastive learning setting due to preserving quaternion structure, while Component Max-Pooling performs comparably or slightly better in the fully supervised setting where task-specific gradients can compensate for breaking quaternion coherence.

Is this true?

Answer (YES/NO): NO